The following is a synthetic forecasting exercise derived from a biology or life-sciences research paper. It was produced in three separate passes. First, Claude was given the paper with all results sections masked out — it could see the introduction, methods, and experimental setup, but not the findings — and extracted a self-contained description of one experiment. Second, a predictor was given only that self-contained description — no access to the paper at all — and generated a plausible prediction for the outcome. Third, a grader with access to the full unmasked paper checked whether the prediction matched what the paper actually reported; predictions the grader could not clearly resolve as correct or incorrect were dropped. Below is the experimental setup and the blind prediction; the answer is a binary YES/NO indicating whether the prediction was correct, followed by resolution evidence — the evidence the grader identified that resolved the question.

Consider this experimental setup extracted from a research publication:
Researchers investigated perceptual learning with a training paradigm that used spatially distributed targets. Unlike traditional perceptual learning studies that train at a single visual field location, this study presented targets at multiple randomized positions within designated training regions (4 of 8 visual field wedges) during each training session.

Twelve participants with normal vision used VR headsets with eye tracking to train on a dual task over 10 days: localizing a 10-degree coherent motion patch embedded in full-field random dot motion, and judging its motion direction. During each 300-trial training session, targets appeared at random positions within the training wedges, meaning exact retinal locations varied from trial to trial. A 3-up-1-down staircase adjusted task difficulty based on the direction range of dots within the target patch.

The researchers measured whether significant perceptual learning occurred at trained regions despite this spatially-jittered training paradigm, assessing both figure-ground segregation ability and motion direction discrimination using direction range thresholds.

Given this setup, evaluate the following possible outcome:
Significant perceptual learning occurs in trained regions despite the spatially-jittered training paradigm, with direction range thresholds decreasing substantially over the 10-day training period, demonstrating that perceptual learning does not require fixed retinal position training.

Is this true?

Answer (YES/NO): NO